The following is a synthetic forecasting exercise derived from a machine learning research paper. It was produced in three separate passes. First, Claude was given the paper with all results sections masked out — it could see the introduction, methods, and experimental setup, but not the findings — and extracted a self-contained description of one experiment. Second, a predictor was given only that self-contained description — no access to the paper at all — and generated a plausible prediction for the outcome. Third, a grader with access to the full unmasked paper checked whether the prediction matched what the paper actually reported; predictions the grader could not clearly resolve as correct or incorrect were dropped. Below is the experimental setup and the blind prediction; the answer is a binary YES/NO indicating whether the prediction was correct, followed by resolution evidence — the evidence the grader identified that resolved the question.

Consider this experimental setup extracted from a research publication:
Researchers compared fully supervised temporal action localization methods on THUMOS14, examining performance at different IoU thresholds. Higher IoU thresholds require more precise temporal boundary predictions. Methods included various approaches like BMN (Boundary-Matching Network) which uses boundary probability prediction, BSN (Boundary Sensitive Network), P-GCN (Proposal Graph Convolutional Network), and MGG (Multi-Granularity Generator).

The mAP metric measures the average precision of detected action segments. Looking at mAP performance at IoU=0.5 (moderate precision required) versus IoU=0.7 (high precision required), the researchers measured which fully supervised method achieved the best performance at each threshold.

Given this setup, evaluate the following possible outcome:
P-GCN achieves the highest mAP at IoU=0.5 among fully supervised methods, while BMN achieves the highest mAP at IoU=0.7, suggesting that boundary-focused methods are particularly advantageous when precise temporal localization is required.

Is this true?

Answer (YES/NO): NO